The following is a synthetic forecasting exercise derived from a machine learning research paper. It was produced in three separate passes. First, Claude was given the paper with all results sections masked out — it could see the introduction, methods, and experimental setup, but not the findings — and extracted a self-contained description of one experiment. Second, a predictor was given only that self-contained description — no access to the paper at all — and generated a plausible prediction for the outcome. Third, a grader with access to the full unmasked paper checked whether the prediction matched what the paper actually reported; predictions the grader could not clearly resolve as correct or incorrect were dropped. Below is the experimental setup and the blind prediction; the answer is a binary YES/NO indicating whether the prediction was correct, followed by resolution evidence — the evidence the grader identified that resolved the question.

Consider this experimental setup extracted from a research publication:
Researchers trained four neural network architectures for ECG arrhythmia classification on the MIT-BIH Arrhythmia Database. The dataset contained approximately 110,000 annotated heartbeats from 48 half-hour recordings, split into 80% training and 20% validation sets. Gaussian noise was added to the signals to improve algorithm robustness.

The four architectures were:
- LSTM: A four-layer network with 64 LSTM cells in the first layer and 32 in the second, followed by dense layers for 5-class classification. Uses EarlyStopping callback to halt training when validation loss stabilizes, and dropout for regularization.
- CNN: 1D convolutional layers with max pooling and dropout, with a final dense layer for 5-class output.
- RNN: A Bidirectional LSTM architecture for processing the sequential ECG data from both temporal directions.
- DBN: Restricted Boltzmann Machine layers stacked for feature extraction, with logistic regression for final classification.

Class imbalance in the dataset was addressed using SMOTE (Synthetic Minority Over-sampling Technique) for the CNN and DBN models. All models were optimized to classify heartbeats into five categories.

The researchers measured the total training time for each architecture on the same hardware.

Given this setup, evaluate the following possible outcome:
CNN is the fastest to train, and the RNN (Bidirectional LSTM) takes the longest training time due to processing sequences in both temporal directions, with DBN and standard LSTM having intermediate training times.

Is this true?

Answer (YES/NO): NO